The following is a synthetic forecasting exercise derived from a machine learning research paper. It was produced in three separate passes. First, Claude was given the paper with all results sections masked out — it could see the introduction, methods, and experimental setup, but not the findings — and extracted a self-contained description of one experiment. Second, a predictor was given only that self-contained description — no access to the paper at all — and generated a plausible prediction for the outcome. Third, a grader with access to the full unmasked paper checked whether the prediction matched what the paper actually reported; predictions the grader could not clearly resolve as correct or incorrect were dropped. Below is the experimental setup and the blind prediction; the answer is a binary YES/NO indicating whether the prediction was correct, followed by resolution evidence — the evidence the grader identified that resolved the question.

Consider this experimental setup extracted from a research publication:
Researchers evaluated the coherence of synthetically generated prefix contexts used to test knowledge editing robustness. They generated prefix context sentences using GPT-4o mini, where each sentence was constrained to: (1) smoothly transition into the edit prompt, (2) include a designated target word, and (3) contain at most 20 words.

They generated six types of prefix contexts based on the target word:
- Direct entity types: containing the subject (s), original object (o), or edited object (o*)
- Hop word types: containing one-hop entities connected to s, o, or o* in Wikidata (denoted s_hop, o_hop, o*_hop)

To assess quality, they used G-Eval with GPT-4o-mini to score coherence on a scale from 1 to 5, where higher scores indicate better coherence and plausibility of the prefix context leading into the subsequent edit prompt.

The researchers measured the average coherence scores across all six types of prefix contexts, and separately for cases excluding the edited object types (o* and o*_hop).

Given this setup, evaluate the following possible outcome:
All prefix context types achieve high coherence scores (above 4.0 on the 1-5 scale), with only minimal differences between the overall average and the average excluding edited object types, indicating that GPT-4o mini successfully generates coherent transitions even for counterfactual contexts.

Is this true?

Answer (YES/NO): NO